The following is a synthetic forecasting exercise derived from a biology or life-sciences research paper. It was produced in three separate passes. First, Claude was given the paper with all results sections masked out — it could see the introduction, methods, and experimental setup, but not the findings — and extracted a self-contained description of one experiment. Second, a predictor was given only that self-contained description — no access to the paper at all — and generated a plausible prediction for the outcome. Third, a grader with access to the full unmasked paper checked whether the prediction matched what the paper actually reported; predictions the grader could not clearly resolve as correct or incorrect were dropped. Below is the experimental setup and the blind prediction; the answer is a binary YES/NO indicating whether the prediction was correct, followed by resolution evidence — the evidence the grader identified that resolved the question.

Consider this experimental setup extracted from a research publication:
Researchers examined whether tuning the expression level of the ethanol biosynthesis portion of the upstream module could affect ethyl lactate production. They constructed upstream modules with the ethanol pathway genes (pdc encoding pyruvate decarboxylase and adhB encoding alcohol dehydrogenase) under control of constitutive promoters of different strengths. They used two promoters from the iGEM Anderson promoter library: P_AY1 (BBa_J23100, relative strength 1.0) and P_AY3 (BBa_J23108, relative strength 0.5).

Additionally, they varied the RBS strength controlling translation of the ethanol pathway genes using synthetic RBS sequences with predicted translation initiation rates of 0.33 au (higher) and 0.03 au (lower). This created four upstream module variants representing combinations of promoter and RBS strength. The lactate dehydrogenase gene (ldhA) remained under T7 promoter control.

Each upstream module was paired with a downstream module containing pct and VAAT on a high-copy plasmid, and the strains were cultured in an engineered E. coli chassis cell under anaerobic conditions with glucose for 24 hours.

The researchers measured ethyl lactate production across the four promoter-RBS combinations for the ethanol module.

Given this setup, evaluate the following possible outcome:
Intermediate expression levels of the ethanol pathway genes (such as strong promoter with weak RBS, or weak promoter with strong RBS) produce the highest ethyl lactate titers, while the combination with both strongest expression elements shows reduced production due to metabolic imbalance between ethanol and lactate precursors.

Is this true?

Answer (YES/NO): NO